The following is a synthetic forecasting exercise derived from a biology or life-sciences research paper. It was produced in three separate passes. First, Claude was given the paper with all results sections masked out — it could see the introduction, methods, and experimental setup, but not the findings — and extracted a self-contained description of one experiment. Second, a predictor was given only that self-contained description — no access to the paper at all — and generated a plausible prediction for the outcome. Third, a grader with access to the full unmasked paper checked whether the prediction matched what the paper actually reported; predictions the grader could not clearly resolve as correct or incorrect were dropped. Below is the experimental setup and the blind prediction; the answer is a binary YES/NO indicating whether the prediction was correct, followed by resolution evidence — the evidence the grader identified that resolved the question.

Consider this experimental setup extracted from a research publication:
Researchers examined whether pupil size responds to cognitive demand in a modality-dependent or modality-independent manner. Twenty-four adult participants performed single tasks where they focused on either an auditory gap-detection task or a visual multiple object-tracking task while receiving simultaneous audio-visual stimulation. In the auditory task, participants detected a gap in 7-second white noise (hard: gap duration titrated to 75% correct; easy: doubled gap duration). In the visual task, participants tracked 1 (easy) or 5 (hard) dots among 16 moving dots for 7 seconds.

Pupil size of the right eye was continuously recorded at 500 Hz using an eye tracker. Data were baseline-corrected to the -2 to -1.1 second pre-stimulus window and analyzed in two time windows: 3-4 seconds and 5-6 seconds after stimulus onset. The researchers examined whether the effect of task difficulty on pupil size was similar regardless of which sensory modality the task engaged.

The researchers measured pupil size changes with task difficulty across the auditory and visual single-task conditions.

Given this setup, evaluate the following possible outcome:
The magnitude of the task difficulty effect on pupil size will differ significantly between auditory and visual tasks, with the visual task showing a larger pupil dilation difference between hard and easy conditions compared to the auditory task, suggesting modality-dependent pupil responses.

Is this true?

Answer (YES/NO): NO